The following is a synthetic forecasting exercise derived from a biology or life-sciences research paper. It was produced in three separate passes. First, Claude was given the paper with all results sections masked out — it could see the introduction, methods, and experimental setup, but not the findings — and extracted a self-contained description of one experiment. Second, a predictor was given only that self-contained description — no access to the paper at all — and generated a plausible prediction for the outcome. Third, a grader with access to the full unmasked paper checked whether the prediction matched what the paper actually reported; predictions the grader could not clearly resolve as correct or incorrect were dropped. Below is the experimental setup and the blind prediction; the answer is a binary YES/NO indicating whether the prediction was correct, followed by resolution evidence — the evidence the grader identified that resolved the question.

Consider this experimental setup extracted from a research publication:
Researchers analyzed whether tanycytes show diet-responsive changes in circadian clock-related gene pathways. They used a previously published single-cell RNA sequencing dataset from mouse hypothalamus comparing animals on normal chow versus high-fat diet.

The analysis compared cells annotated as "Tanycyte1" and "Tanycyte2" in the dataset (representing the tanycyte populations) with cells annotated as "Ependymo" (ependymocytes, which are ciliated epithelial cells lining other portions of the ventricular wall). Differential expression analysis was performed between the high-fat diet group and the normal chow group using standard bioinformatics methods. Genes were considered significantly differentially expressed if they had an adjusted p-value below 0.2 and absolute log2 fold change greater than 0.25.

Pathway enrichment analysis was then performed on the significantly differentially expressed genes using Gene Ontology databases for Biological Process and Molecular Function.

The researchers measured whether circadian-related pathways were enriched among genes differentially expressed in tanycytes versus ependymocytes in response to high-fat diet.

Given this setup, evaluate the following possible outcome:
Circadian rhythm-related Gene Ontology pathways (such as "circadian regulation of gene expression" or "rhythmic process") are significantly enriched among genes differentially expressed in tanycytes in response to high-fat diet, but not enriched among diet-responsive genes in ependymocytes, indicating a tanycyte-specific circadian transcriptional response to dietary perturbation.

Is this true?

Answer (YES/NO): NO